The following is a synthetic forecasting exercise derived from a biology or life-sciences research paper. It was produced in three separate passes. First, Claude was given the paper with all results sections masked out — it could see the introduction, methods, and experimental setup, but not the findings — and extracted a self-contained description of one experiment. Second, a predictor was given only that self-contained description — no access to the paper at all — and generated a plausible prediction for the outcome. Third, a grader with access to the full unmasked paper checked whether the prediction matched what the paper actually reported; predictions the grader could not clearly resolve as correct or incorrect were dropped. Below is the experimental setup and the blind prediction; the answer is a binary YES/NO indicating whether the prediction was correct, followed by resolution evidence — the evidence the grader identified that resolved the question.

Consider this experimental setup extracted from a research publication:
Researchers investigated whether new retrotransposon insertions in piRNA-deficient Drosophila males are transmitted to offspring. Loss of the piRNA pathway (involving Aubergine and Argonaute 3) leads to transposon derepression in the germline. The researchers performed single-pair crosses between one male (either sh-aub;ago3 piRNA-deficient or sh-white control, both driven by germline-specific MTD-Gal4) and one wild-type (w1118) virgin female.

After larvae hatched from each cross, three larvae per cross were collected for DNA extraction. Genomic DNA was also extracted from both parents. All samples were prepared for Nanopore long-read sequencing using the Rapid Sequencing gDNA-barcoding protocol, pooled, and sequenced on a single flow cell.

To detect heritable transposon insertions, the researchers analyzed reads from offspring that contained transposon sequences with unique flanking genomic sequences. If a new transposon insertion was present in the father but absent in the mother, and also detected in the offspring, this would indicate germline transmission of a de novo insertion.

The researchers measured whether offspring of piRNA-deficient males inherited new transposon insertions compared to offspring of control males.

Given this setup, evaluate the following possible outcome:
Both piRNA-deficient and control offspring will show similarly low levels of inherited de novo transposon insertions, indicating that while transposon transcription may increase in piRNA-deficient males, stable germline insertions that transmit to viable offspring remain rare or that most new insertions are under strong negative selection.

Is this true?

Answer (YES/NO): YES